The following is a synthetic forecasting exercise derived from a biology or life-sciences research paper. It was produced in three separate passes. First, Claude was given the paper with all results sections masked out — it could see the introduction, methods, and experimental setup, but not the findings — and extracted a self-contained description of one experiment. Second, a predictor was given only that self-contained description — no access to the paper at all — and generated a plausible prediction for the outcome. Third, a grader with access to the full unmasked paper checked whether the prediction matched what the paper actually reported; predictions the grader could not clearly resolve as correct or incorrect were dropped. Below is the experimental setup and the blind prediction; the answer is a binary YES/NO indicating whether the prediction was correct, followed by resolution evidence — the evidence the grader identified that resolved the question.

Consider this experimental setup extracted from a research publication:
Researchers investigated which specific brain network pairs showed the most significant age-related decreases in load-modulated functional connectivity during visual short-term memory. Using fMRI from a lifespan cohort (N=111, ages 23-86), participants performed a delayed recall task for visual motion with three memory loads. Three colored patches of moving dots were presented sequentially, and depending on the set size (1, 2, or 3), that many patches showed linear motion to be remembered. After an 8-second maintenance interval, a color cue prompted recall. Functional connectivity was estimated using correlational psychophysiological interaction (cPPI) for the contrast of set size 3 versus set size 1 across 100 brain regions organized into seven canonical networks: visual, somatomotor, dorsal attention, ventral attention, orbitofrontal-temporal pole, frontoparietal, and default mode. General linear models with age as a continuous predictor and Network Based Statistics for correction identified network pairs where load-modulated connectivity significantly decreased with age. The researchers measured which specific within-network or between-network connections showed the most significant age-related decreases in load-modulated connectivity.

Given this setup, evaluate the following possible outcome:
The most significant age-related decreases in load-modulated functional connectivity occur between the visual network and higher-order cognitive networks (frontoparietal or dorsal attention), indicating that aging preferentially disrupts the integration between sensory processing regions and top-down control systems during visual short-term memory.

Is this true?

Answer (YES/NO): YES